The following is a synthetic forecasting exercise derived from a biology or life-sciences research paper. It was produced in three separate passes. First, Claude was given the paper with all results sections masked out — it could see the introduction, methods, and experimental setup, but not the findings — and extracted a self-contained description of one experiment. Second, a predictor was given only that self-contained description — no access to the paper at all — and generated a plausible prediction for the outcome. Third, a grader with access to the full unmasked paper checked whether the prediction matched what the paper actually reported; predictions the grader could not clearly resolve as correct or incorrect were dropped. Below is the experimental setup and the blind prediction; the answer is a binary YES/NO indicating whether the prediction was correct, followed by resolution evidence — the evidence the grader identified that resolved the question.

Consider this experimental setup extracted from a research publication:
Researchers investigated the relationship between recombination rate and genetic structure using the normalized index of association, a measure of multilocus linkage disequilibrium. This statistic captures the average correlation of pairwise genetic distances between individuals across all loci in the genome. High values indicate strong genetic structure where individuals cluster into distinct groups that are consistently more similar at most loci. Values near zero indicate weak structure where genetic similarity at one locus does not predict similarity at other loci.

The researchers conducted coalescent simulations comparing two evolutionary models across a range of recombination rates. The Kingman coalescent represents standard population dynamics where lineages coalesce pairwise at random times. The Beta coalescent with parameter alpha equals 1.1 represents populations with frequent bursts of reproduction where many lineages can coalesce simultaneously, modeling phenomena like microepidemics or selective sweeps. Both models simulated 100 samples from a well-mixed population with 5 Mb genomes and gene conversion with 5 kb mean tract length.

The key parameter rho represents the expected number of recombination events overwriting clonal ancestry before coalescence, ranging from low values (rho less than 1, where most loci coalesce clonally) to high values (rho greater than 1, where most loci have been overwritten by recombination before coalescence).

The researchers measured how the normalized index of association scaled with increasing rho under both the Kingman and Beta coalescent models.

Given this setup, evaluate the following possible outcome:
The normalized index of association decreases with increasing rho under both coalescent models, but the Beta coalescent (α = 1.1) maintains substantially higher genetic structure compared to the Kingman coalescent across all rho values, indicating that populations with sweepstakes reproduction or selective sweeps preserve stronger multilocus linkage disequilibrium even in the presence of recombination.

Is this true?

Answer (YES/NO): NO